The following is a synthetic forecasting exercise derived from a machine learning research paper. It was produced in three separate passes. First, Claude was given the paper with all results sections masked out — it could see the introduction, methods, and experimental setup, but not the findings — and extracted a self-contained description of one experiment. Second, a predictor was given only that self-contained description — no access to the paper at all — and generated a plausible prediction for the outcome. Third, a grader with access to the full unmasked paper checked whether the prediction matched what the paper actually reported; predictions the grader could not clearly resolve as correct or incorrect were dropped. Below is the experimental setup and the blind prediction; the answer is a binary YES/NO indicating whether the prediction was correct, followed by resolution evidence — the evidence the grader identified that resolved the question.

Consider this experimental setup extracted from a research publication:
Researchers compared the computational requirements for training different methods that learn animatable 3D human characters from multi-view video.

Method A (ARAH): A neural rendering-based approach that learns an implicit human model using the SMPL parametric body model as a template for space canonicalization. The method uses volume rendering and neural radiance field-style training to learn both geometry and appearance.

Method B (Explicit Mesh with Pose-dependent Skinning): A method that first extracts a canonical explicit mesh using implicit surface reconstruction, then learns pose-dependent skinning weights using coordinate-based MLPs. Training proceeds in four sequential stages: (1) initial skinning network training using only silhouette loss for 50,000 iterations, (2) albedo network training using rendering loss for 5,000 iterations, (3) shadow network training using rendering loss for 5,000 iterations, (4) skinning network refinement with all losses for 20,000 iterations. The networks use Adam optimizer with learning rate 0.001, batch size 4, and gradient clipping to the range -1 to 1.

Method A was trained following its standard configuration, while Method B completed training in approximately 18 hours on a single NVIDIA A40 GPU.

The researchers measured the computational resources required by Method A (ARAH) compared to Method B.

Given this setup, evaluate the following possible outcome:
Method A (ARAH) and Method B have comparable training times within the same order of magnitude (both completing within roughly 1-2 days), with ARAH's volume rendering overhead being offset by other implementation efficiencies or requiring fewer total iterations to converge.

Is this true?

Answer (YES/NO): NO